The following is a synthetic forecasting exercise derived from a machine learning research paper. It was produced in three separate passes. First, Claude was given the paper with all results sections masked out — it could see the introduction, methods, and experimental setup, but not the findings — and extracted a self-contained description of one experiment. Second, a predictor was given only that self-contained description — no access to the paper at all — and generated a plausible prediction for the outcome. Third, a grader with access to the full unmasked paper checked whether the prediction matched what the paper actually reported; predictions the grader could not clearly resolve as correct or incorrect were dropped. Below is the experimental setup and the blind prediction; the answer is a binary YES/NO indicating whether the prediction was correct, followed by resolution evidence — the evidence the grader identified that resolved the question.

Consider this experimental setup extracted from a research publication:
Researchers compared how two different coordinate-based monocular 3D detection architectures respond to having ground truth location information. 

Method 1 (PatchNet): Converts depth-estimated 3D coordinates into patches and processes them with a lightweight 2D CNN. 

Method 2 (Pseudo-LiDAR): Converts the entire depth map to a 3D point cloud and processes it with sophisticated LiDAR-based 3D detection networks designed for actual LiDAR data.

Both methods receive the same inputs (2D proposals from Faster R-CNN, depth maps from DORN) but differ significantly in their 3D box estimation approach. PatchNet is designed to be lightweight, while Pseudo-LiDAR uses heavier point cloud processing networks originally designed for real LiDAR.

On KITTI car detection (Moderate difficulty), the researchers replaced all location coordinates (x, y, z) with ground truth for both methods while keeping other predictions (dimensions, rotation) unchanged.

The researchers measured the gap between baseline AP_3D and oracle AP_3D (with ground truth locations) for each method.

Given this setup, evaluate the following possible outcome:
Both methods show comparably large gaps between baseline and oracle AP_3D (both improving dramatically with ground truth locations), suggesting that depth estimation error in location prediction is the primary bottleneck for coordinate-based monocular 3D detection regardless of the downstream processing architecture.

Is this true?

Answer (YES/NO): YES